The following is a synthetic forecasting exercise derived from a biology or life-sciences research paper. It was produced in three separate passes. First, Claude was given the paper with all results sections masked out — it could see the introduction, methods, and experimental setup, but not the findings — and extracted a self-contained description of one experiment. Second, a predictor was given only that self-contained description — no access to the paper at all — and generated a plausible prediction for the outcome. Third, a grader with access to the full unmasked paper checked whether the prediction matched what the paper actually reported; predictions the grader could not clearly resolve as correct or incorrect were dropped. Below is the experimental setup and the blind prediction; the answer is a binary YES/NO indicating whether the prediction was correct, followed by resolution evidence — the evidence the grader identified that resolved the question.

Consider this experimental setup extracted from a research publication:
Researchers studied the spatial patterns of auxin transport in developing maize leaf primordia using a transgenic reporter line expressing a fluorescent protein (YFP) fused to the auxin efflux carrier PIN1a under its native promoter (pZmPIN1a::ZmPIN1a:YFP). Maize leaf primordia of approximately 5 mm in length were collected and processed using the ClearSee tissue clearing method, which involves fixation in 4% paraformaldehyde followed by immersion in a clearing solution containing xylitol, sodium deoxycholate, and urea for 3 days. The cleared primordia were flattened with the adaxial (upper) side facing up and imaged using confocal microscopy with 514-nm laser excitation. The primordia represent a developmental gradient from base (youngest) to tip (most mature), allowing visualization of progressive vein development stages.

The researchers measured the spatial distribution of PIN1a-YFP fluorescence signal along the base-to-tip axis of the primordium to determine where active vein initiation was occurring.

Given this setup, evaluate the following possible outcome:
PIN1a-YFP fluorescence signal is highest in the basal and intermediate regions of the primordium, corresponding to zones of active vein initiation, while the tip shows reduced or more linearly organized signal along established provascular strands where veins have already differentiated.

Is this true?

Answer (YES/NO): NO